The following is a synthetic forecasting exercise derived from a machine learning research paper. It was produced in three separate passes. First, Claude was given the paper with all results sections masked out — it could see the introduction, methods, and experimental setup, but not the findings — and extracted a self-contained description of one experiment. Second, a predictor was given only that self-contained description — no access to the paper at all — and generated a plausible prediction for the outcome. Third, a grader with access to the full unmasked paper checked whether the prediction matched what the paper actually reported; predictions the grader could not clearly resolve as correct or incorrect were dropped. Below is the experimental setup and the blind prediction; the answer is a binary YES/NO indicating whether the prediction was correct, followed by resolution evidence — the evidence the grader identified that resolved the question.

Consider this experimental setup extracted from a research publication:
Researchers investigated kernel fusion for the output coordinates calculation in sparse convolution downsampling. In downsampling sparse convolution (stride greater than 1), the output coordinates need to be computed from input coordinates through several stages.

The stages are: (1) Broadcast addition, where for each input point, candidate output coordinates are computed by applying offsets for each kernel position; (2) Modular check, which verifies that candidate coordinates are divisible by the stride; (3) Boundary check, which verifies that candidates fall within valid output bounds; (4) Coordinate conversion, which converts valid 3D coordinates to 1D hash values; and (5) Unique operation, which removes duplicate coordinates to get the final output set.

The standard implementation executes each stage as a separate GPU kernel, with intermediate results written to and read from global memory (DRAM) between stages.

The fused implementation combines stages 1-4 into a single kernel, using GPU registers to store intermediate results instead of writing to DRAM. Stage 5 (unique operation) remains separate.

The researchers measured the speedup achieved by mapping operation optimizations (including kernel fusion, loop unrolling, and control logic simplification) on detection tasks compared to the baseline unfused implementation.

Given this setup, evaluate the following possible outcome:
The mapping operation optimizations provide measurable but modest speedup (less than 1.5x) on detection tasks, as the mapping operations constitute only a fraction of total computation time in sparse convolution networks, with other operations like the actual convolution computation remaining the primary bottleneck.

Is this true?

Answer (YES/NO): NO